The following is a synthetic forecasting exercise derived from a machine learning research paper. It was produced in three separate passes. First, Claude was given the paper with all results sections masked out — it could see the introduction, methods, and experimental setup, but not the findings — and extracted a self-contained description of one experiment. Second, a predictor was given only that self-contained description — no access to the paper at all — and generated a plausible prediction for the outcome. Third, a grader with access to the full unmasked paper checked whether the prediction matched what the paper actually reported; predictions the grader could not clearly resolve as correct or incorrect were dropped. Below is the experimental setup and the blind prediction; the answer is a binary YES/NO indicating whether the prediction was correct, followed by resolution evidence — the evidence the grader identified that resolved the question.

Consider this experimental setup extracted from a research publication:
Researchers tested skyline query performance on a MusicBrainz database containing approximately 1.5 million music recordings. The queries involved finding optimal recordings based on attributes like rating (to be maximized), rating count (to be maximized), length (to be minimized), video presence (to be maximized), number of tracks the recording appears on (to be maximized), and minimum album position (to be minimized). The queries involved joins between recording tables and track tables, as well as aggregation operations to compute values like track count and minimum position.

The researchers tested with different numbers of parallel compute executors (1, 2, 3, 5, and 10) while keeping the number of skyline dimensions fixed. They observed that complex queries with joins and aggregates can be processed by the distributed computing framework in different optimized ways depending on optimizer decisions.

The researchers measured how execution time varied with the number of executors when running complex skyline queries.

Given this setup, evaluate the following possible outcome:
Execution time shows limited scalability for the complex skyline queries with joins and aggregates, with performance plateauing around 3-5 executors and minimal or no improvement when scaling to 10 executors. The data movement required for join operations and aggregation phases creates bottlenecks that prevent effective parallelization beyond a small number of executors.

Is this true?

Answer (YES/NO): NO